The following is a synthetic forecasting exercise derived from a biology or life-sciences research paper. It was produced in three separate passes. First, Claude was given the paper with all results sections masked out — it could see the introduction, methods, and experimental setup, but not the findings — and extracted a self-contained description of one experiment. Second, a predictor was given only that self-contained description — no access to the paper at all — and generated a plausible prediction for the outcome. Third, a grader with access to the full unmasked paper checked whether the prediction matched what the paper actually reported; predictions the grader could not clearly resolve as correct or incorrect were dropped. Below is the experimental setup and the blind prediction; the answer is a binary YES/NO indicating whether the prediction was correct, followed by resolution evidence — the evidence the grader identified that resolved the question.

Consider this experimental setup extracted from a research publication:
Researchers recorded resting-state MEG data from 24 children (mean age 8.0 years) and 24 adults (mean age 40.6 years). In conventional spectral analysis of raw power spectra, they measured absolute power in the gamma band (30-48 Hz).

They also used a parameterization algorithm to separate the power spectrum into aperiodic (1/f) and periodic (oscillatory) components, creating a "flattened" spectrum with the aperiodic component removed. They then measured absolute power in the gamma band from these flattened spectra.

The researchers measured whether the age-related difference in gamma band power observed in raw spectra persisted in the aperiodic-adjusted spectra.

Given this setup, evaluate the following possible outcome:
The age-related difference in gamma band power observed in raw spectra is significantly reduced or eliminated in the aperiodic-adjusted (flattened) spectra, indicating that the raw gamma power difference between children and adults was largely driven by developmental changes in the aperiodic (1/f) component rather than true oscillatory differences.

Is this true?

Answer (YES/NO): YES